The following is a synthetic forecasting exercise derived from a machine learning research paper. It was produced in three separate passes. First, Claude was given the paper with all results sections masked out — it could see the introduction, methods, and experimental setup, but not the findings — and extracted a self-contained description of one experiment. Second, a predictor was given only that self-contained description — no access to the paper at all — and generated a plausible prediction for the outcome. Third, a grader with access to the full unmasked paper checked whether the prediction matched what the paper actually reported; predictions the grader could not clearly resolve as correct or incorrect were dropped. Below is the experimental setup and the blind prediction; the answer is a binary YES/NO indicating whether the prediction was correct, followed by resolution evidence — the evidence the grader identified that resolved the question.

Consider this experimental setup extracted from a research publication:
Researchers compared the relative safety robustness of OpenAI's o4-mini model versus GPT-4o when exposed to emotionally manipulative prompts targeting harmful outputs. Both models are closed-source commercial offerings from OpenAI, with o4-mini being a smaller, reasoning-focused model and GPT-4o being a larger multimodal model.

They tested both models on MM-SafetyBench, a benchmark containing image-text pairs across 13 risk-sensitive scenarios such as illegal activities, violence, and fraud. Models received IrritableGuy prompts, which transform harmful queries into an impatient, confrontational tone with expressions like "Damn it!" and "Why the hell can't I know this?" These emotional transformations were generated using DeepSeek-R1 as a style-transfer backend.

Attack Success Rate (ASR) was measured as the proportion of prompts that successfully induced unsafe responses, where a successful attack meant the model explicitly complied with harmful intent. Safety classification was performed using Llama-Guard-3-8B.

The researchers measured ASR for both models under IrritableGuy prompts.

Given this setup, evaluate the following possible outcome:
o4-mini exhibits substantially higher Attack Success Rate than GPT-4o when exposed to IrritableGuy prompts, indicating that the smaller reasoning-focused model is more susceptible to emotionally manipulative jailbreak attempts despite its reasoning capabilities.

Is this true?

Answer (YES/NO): NO